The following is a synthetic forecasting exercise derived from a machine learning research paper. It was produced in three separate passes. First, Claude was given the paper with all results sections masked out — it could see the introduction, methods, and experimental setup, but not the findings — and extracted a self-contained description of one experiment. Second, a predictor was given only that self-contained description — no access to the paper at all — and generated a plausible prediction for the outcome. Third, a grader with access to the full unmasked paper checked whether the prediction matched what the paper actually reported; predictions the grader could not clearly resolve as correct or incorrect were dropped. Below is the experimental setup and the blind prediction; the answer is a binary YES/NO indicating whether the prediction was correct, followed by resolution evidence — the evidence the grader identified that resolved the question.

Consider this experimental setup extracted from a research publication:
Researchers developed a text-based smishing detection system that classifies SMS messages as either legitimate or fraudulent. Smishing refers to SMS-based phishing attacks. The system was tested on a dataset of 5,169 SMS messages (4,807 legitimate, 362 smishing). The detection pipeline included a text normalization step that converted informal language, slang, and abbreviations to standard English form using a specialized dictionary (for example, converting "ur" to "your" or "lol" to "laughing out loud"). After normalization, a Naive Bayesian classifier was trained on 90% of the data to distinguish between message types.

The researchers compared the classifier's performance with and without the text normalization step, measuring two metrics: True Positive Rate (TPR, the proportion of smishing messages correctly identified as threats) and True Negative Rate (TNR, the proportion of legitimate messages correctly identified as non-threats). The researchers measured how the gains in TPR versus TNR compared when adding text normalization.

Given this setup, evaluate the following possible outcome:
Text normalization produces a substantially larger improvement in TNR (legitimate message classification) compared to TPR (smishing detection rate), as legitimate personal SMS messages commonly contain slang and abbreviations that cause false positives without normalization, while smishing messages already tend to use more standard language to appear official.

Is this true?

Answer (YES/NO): YES